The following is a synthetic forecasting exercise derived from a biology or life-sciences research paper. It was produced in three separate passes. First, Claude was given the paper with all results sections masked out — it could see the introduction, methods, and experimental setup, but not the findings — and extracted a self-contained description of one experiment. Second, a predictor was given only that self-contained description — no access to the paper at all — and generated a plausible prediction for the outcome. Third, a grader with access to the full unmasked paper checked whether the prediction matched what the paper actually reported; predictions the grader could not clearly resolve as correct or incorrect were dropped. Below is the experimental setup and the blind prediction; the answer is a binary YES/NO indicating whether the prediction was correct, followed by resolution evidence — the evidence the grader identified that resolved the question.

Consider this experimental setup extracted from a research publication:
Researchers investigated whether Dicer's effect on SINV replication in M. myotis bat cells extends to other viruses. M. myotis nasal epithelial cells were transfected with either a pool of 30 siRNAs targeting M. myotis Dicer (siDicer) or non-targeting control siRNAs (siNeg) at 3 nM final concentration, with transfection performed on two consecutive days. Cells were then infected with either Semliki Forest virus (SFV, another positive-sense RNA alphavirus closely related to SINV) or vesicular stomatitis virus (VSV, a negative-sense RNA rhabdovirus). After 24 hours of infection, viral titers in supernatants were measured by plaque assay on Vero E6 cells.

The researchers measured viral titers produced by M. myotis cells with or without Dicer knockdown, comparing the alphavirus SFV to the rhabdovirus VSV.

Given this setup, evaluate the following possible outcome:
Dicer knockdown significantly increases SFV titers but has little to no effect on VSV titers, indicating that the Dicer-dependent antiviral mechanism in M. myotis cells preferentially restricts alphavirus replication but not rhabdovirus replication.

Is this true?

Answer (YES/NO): NO